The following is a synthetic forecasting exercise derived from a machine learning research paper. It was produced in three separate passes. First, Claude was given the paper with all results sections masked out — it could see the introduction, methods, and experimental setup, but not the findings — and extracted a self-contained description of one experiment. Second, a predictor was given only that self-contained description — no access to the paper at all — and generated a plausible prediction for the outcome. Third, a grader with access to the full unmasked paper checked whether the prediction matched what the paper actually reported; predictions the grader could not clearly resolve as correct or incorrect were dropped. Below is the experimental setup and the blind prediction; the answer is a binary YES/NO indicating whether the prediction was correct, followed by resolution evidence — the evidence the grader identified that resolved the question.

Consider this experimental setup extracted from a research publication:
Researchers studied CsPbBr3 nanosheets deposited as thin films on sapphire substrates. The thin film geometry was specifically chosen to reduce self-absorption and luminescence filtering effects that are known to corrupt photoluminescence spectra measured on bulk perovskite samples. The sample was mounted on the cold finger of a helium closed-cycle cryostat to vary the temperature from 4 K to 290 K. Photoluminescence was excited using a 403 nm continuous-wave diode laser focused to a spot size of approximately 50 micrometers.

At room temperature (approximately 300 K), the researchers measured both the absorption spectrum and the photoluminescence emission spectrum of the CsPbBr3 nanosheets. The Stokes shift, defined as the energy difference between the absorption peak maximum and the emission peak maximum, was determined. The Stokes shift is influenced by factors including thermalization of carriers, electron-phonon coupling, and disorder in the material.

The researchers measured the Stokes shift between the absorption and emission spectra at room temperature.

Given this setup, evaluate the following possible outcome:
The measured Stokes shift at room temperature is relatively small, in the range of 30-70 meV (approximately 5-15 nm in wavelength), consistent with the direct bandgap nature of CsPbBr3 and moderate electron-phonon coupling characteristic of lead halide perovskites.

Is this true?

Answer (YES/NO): NO